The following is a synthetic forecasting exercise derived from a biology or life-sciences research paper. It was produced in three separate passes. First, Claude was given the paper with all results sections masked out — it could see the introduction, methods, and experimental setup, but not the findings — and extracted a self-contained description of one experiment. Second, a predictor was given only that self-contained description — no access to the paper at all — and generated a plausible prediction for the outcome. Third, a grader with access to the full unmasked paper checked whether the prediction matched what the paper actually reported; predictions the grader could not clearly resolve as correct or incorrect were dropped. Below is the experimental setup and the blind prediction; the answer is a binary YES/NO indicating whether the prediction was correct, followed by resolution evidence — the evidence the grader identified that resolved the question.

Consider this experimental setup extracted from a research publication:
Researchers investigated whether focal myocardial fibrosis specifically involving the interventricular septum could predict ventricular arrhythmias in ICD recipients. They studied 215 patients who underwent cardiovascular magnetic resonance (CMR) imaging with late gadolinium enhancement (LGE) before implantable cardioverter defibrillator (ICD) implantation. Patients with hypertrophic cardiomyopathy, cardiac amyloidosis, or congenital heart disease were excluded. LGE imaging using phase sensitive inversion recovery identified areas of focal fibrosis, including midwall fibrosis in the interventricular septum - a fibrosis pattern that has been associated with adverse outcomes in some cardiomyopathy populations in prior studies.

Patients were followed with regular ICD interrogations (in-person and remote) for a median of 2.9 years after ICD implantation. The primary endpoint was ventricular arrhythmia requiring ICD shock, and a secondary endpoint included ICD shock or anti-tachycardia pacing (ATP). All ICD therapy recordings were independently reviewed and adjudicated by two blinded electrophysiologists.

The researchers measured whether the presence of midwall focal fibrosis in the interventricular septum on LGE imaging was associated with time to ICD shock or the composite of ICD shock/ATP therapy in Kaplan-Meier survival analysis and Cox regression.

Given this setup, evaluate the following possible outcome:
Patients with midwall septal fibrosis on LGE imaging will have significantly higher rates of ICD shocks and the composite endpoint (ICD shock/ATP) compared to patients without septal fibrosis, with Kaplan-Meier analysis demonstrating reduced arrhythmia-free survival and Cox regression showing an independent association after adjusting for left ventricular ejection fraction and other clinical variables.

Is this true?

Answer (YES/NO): NO